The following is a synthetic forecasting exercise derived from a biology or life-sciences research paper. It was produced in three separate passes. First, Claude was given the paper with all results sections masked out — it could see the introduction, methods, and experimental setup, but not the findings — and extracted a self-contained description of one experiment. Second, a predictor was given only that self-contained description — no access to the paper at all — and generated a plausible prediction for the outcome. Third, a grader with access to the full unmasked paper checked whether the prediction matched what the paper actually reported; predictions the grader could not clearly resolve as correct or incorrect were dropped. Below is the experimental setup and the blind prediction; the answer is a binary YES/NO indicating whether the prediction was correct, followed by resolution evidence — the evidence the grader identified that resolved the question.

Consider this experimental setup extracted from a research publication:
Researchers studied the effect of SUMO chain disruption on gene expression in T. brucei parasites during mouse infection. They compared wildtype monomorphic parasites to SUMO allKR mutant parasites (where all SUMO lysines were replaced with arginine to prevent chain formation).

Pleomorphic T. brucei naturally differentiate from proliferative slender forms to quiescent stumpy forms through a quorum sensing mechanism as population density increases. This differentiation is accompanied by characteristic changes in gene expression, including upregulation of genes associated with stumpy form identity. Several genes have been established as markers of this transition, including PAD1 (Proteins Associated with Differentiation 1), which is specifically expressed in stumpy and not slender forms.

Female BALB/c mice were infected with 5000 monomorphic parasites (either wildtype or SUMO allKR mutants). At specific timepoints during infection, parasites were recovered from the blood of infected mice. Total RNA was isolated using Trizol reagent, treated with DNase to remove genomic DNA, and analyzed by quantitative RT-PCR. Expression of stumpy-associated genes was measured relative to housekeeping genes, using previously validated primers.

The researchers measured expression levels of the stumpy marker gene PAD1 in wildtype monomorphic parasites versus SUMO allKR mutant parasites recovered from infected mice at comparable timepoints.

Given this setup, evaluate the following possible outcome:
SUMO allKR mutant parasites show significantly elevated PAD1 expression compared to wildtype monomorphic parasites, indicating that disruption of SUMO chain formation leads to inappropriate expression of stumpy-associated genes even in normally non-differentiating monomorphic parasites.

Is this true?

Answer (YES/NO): YES